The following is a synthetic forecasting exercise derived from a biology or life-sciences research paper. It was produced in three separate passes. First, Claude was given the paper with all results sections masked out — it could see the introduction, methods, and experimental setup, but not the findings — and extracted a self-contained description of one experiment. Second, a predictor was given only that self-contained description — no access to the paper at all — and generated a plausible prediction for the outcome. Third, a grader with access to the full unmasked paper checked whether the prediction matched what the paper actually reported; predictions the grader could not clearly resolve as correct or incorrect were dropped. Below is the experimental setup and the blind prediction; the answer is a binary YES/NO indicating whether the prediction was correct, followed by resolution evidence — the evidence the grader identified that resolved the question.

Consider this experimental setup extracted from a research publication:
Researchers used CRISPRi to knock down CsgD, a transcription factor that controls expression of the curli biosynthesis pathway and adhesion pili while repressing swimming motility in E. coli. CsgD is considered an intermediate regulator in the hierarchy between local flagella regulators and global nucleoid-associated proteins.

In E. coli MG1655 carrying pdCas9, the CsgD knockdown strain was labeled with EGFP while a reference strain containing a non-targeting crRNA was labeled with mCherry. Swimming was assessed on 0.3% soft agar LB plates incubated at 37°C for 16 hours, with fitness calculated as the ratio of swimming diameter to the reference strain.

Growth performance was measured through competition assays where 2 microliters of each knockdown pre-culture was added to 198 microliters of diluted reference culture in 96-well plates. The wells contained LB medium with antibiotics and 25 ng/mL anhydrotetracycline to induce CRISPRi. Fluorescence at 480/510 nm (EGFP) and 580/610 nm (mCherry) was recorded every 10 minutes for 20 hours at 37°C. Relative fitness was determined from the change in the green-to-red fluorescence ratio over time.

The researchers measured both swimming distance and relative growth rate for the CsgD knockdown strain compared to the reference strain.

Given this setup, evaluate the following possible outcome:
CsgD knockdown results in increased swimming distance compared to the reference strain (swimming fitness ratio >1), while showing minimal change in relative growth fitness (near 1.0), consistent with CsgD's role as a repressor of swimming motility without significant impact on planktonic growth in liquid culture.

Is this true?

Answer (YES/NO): NO